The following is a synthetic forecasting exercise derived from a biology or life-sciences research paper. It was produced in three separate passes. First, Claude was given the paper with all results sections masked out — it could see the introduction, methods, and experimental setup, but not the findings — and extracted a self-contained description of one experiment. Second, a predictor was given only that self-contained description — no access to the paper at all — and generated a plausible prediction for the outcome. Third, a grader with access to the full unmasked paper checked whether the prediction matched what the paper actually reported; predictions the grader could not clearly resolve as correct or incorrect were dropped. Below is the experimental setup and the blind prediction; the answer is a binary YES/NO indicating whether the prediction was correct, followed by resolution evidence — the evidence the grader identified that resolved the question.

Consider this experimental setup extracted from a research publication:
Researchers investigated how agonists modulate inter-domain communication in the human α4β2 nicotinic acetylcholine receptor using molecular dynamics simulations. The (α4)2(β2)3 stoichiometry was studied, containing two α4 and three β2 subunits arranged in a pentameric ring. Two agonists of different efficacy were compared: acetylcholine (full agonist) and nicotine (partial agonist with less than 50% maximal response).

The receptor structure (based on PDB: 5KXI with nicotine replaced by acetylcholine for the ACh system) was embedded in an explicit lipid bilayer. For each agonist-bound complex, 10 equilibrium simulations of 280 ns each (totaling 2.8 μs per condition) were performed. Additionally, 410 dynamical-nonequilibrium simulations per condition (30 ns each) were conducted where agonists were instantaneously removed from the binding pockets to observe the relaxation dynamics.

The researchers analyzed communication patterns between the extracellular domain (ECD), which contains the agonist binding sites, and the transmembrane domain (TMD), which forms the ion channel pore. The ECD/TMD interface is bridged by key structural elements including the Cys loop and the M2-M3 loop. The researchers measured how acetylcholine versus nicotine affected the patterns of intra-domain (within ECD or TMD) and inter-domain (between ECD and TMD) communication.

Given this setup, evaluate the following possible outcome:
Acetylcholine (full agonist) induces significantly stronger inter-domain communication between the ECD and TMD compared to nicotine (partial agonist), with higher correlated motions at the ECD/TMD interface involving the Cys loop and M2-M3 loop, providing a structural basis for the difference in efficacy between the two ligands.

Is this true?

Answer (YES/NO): YES